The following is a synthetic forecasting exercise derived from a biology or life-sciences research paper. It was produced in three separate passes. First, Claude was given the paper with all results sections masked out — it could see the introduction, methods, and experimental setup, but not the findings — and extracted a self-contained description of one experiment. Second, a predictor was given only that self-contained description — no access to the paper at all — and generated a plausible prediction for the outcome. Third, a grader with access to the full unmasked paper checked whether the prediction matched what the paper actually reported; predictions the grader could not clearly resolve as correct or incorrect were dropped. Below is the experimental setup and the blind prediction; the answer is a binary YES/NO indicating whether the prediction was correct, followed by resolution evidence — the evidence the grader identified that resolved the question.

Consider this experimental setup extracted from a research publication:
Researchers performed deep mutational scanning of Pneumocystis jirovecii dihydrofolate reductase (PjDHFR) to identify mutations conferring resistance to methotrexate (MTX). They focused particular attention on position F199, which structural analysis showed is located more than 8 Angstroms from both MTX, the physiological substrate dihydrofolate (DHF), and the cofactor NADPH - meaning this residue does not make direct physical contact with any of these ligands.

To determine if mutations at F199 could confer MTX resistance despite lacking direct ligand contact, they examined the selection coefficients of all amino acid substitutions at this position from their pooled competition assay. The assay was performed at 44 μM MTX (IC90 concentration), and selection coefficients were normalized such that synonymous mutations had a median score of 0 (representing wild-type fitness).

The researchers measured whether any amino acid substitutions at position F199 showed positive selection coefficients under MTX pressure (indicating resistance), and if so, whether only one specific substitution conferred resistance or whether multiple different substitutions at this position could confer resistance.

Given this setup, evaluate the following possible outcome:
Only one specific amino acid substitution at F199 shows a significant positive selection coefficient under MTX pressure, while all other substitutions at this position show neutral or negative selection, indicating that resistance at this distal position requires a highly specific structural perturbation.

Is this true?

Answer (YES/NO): NO